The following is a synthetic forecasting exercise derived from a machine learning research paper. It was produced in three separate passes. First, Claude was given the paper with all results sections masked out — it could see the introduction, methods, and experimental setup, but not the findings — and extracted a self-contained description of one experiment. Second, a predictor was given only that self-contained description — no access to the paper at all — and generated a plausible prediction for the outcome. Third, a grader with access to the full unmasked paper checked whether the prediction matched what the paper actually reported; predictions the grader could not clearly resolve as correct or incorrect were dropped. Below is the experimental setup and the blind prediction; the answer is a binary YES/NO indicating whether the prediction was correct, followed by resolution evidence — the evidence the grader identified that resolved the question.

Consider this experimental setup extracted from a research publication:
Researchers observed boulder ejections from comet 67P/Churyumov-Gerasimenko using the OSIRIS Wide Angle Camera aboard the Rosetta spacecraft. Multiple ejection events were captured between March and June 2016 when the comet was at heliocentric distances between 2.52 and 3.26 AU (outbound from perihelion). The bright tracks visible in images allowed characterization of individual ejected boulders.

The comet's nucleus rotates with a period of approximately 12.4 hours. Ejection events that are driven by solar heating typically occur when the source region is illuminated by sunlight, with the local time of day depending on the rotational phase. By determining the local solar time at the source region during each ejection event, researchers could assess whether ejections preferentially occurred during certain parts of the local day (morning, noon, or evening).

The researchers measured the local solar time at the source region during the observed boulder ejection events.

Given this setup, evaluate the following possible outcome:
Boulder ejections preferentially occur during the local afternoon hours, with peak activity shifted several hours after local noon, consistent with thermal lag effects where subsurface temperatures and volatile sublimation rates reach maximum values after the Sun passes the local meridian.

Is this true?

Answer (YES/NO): NO